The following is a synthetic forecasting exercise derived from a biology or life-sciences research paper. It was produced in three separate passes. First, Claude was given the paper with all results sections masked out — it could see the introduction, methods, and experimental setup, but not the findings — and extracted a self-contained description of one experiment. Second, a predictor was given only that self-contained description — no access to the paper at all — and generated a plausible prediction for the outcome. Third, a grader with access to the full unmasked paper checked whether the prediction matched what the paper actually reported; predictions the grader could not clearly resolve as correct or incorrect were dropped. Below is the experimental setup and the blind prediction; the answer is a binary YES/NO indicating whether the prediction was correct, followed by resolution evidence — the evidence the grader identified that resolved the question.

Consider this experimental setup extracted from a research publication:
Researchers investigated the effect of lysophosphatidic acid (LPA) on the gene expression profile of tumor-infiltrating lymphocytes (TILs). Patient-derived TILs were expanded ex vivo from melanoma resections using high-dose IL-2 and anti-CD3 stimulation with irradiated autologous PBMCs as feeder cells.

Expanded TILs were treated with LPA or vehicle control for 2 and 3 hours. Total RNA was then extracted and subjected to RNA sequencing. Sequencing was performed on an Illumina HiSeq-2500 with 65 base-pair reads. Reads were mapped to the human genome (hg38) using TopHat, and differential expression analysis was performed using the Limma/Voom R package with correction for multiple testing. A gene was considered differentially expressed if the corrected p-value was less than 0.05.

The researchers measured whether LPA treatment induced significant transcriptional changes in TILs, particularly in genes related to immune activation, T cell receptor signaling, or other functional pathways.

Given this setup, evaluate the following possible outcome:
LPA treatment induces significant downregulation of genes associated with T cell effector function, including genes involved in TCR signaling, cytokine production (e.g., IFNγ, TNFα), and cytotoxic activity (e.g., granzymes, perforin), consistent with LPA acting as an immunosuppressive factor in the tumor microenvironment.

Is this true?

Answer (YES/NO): NO